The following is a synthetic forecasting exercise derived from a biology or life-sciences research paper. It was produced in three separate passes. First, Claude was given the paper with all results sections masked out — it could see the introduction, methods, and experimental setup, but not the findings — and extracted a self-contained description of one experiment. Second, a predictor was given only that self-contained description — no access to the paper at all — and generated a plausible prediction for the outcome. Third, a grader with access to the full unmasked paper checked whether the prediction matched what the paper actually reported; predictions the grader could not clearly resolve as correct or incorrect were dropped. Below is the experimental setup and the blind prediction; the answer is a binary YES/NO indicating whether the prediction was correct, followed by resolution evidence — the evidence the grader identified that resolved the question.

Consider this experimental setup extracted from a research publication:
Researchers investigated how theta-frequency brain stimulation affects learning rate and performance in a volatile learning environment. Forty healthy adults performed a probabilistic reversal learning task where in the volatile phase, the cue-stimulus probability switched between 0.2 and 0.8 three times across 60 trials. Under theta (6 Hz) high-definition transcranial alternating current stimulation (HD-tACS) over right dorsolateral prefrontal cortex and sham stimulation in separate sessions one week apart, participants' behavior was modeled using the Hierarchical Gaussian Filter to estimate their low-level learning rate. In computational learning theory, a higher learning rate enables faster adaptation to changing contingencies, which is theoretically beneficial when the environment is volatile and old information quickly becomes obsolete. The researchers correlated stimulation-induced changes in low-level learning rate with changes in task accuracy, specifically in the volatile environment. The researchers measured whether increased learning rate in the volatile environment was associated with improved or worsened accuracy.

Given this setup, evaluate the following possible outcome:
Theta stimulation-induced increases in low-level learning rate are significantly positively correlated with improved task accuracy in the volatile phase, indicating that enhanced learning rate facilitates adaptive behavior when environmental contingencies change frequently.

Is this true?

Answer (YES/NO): NO